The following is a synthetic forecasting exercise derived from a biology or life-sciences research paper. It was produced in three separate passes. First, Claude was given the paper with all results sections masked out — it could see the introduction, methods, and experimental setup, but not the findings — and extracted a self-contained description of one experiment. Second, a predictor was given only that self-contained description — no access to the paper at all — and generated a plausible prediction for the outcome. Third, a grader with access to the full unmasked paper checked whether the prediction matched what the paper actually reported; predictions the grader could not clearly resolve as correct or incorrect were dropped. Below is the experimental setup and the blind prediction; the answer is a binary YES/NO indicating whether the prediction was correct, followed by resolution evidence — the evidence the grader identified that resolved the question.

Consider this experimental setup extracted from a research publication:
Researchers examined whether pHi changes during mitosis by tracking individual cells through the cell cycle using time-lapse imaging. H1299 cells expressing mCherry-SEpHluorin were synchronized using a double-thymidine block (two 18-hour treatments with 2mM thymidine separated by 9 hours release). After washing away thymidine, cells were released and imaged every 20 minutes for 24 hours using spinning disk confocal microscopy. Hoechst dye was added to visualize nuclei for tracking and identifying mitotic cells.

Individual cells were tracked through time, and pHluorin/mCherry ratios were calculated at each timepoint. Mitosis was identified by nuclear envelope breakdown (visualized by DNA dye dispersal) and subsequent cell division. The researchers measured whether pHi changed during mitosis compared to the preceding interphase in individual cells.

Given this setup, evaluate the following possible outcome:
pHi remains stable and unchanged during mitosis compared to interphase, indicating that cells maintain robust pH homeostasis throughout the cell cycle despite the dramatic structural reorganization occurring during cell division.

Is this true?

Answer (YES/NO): NO